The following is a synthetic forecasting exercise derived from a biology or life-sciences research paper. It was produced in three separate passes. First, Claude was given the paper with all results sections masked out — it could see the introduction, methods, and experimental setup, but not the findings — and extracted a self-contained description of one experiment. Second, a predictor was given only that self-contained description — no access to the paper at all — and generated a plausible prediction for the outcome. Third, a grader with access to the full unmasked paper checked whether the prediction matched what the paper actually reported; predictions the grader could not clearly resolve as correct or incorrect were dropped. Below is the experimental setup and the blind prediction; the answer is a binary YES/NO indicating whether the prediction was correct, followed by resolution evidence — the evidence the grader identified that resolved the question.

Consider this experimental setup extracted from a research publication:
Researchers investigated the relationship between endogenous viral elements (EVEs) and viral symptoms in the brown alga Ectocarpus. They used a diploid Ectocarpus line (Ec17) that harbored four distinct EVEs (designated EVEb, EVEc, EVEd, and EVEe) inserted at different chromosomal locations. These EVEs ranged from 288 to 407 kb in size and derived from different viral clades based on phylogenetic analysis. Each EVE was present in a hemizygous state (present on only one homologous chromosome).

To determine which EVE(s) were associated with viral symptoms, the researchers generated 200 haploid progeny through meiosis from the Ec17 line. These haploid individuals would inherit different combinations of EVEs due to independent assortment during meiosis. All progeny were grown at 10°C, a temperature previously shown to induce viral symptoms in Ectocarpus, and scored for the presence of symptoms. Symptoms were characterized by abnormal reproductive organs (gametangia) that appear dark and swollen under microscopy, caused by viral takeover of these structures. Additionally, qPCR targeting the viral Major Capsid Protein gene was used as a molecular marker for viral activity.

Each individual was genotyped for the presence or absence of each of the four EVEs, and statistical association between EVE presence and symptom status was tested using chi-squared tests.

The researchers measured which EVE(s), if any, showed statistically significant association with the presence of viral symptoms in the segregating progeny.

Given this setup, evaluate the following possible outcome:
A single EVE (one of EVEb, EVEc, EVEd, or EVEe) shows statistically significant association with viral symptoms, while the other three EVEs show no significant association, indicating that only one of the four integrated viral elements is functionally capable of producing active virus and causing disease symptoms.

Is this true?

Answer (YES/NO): YES